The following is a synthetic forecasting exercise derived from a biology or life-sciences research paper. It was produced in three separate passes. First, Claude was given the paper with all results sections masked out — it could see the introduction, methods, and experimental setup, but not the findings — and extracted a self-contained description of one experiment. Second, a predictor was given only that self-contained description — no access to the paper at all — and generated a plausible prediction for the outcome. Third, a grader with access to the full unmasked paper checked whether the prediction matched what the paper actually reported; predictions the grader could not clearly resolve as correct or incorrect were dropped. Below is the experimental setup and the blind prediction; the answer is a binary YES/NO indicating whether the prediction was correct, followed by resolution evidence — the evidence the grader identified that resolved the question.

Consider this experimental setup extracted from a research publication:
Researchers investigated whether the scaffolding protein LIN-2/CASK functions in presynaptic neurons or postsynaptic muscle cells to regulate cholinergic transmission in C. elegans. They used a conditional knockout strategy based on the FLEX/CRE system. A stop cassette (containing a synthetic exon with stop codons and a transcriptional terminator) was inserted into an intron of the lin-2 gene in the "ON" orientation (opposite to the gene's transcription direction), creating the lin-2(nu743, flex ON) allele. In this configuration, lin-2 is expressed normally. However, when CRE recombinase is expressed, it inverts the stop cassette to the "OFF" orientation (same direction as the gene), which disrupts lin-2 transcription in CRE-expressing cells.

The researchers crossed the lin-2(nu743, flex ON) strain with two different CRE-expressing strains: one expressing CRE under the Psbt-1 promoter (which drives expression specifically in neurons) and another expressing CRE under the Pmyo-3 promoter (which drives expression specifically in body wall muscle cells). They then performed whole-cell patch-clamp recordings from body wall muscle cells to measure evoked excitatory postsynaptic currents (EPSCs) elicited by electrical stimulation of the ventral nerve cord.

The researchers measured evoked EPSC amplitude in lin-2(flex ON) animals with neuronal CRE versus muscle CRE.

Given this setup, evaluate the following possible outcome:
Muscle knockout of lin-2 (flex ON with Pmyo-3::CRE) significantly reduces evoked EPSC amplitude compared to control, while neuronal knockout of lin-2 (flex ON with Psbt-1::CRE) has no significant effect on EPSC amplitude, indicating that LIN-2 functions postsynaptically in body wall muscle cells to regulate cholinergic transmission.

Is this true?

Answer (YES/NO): YES